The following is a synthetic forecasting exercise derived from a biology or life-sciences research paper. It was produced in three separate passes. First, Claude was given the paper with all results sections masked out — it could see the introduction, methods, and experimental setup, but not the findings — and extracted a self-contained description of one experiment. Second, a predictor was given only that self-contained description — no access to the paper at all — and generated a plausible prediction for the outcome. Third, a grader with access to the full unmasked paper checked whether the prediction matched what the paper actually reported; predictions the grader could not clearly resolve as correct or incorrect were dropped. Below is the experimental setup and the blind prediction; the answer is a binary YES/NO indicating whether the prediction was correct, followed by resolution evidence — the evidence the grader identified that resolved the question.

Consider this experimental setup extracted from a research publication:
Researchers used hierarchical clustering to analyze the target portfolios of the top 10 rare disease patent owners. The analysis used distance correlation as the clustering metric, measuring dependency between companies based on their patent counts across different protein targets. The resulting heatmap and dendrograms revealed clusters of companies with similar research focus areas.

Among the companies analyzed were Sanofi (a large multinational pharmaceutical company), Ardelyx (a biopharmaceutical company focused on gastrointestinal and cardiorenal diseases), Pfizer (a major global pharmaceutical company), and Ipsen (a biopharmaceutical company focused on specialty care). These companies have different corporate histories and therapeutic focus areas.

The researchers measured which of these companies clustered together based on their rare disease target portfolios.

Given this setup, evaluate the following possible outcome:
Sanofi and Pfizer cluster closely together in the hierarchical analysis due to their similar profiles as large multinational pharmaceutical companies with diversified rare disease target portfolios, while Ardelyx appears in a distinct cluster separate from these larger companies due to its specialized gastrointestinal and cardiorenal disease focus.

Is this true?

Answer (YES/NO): NO